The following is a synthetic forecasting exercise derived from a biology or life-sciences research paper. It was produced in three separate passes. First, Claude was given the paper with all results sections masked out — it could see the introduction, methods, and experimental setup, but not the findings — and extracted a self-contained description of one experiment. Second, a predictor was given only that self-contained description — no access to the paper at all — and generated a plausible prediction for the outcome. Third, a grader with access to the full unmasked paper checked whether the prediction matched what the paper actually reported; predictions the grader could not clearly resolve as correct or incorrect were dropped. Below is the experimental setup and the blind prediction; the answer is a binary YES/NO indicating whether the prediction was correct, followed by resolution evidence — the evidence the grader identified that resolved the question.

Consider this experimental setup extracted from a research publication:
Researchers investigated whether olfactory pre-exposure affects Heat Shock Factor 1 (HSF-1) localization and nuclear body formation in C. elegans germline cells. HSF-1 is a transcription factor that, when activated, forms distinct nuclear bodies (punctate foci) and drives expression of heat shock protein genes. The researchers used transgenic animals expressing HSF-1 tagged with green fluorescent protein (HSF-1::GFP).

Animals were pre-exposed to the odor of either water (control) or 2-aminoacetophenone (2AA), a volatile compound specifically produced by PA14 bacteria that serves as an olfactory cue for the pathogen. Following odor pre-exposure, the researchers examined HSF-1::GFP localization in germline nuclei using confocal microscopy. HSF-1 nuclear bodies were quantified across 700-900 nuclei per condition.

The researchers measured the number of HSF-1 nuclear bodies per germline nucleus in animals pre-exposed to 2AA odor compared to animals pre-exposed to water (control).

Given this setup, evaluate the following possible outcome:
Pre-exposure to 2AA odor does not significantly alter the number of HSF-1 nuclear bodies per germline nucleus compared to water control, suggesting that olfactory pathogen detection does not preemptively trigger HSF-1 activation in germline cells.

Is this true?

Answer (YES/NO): NO